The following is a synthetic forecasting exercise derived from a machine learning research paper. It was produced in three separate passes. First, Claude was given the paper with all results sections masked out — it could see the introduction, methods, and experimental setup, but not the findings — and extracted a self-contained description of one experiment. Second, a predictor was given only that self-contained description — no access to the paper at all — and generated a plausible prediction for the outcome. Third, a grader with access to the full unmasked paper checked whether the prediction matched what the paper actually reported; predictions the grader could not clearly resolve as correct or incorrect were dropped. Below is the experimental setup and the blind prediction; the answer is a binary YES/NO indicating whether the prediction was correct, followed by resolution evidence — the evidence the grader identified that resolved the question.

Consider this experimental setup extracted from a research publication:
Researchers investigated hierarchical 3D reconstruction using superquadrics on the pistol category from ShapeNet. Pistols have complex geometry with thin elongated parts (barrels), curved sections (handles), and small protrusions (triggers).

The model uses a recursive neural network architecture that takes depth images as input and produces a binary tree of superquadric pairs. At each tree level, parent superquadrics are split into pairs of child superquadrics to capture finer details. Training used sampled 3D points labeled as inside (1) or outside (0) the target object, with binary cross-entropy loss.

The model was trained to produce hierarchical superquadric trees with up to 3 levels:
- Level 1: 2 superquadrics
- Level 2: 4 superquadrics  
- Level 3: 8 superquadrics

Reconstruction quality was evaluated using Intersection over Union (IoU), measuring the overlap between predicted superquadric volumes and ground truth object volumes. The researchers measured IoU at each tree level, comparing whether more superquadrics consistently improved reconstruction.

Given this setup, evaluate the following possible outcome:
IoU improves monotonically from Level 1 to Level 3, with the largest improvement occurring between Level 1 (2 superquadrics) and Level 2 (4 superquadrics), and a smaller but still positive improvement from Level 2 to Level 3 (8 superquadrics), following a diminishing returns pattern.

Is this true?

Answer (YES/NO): NO